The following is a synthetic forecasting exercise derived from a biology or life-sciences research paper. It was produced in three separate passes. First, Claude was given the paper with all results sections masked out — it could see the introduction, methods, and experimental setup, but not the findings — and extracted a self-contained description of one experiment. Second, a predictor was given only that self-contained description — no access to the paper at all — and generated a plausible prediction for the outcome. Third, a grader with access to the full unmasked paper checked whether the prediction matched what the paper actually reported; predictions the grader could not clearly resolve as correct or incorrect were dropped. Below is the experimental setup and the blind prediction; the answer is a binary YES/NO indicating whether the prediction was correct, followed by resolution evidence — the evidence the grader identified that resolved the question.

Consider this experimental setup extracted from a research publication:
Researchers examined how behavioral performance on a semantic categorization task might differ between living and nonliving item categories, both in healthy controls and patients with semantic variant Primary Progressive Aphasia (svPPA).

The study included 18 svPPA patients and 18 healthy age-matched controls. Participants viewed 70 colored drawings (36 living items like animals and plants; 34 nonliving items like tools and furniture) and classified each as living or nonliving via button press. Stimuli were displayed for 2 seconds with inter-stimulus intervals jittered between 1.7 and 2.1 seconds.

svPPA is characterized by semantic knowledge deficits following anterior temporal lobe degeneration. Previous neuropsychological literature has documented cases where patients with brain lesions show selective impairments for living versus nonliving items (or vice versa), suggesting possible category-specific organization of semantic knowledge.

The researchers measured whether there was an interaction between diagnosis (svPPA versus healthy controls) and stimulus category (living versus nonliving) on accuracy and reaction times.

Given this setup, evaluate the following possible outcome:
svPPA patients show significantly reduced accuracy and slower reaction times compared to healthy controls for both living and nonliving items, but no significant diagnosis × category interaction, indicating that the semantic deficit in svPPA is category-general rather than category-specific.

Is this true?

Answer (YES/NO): NO